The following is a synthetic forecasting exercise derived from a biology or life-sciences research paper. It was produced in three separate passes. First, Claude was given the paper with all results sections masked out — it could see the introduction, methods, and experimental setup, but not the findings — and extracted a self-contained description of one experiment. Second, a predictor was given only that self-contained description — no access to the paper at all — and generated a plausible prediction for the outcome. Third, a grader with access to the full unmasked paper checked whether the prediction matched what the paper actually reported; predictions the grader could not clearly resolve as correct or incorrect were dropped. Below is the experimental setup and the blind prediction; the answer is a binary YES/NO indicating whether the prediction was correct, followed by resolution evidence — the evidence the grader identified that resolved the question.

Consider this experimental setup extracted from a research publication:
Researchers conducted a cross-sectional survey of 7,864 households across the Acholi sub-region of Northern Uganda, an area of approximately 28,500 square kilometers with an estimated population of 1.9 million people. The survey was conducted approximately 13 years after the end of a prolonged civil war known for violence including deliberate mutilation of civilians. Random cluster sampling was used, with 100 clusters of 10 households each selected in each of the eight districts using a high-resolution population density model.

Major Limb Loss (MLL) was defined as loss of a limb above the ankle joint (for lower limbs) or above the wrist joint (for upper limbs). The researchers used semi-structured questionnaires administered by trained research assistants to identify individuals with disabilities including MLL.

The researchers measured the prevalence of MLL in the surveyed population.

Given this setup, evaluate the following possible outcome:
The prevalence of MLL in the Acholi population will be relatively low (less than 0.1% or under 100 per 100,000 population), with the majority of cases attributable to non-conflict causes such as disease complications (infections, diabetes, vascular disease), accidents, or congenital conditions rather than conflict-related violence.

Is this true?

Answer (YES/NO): NO